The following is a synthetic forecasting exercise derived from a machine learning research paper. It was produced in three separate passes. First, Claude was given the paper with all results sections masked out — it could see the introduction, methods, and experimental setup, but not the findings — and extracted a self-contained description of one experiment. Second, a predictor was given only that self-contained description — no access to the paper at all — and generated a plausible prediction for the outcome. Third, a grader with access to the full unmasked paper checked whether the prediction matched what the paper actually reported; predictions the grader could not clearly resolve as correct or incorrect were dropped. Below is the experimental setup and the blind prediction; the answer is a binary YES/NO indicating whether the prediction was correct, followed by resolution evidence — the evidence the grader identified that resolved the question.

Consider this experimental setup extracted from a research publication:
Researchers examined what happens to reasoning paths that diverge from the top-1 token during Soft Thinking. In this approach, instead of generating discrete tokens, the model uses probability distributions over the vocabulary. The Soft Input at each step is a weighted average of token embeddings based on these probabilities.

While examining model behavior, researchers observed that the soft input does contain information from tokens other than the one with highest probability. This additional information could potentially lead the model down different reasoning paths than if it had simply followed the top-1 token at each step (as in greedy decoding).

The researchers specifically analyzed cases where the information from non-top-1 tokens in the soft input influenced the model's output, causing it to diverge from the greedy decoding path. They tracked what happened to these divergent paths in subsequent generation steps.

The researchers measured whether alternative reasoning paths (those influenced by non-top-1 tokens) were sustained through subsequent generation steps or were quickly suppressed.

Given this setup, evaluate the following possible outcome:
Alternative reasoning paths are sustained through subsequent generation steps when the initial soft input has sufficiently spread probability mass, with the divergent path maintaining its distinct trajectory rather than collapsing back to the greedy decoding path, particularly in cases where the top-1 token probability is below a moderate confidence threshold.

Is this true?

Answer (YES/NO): NO